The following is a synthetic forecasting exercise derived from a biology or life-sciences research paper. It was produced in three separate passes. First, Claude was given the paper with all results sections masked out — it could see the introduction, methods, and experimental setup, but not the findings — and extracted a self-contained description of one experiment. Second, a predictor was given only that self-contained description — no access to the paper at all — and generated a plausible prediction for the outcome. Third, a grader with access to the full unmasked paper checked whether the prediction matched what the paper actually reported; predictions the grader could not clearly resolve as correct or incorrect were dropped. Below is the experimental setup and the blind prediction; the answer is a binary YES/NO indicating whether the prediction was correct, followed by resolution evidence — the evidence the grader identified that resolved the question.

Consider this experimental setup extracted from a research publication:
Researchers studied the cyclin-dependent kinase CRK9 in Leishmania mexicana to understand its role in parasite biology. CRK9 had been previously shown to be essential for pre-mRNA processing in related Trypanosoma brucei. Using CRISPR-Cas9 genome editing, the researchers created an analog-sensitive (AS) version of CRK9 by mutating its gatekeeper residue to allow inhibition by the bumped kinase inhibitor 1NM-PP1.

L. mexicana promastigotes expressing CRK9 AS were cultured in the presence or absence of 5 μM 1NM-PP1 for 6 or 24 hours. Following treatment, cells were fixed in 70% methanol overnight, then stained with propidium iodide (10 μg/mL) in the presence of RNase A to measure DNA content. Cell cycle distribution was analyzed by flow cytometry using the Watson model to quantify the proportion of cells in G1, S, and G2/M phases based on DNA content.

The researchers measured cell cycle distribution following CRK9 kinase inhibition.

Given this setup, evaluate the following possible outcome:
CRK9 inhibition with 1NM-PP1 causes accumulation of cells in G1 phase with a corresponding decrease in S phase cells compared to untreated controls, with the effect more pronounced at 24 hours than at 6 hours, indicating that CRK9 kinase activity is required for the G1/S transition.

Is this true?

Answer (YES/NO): NO